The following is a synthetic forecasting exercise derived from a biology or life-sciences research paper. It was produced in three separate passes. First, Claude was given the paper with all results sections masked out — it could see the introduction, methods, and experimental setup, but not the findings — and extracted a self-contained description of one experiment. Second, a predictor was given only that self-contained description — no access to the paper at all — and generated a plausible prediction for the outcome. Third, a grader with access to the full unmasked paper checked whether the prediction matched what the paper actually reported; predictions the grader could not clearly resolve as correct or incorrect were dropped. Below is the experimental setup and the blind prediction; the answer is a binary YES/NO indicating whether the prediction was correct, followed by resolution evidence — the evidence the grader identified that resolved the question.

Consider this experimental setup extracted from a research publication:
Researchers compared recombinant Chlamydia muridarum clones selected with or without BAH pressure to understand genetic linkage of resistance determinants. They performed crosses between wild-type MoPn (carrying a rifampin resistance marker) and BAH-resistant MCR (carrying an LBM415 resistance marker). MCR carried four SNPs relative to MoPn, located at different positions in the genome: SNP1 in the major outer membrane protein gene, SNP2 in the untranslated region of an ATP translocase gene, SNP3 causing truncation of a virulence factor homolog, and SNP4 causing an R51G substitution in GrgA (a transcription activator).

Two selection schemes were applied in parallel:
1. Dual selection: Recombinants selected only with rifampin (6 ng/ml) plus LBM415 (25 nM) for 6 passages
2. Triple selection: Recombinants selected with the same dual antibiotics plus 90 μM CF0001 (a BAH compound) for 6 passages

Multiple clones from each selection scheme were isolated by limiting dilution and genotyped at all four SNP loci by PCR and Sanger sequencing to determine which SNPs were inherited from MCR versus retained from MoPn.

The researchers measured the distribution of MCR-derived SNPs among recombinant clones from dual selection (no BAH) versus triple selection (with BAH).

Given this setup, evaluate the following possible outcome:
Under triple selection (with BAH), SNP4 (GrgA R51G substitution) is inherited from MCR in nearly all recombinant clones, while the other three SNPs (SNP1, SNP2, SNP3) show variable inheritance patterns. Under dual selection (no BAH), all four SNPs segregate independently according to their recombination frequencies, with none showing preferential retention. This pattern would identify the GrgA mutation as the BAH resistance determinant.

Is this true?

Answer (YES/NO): NO